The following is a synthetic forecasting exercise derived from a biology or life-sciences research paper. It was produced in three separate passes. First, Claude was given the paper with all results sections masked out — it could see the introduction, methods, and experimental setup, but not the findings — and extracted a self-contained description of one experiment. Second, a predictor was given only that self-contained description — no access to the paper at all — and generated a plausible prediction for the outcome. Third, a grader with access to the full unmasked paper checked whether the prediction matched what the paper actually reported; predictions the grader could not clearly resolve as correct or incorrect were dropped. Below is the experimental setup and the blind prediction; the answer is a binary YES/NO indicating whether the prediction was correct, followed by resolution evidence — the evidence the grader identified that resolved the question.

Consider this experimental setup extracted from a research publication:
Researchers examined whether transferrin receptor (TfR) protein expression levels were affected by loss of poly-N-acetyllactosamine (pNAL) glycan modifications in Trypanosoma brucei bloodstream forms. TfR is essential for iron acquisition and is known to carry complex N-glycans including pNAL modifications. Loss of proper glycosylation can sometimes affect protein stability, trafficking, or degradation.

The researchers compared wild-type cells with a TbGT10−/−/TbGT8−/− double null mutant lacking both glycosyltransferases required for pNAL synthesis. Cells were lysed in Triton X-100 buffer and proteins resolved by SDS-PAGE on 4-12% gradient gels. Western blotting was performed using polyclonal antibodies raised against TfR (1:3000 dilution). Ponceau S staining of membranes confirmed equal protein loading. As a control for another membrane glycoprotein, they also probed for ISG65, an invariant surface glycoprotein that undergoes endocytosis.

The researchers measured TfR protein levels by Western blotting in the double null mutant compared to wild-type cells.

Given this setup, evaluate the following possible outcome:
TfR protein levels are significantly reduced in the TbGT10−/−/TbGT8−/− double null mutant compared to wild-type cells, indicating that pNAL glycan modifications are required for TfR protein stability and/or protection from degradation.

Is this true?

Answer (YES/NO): NO